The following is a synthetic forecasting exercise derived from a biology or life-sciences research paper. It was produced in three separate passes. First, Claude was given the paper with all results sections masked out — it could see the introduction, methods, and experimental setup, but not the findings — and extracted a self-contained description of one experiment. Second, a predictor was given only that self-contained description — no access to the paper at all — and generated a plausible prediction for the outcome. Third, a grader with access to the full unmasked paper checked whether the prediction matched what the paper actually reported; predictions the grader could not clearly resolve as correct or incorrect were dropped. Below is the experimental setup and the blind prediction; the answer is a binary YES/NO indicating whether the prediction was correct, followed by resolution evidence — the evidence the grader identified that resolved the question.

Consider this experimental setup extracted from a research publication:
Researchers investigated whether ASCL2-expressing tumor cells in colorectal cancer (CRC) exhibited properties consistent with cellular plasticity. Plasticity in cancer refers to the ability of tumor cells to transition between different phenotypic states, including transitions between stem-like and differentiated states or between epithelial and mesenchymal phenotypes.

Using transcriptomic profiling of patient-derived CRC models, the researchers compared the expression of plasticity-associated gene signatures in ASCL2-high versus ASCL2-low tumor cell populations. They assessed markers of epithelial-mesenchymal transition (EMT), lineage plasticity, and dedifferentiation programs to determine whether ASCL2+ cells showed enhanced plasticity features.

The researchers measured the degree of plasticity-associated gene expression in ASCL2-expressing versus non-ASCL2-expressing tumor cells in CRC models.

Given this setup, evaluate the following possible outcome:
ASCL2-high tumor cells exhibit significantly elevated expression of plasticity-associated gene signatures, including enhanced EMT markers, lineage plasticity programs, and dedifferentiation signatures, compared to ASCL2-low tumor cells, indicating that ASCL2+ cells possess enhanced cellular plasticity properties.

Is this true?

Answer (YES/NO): NO